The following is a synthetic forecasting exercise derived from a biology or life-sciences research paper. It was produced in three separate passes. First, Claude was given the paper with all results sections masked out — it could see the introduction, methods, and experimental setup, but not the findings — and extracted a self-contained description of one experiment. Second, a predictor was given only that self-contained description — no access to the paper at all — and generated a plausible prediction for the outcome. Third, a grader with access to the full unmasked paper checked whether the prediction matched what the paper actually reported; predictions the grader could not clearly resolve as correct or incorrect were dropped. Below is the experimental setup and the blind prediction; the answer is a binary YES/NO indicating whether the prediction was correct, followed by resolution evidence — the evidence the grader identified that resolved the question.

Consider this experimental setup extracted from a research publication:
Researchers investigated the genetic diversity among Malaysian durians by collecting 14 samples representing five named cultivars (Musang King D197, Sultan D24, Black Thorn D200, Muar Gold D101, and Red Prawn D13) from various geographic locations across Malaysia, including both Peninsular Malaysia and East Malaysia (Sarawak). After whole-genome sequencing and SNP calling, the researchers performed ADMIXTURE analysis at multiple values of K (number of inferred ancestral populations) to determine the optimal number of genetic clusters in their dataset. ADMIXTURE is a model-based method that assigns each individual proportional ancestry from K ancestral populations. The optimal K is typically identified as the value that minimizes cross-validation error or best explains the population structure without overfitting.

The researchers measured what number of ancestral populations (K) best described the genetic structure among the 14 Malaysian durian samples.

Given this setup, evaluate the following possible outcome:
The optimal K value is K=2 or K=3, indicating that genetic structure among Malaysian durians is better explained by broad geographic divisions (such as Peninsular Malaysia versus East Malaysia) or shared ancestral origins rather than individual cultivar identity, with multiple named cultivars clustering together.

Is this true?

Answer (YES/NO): NO